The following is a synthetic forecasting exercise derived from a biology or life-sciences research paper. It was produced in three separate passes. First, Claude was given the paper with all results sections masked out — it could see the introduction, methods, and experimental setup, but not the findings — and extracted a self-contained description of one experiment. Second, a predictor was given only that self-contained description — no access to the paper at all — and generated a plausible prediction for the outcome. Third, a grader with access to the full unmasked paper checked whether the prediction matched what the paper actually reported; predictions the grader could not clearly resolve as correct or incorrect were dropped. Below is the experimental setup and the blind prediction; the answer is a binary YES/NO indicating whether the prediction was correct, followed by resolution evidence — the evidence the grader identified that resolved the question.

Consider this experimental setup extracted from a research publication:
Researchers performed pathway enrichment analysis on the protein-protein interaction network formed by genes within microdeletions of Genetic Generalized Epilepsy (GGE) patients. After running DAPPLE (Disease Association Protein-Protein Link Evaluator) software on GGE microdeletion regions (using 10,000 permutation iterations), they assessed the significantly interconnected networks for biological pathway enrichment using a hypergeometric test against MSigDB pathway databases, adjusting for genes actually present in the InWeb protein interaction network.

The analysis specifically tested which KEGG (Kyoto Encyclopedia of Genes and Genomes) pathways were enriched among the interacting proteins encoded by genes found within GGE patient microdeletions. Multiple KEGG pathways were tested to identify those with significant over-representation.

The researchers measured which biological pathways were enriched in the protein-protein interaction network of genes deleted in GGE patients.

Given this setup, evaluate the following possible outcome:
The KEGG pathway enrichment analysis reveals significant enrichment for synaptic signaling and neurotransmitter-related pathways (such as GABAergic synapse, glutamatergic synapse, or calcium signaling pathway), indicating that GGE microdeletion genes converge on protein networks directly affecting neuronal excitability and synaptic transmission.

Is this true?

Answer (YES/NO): NO